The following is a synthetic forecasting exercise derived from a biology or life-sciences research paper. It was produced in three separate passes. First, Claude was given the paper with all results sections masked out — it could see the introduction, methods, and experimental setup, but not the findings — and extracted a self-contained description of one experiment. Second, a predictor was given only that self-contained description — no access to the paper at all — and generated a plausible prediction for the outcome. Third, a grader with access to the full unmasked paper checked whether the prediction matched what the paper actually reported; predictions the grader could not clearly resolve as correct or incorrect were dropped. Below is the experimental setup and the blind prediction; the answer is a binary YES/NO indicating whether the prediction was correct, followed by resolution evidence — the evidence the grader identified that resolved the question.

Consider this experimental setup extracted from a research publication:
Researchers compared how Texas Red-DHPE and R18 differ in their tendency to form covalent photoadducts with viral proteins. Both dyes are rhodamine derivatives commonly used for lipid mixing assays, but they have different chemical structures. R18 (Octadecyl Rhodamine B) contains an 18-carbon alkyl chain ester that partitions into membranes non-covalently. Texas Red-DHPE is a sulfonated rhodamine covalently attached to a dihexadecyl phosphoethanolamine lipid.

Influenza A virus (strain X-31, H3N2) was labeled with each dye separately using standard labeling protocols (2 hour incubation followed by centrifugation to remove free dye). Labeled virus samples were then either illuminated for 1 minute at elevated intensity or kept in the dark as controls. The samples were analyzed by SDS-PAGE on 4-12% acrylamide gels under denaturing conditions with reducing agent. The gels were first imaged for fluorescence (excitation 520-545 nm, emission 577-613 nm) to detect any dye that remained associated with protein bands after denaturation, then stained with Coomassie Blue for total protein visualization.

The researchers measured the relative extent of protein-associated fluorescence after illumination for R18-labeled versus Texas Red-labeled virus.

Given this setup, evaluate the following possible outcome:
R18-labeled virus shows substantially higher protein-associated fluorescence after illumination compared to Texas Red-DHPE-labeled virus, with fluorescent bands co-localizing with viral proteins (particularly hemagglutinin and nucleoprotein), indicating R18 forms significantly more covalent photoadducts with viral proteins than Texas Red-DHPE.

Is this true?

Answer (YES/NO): NO